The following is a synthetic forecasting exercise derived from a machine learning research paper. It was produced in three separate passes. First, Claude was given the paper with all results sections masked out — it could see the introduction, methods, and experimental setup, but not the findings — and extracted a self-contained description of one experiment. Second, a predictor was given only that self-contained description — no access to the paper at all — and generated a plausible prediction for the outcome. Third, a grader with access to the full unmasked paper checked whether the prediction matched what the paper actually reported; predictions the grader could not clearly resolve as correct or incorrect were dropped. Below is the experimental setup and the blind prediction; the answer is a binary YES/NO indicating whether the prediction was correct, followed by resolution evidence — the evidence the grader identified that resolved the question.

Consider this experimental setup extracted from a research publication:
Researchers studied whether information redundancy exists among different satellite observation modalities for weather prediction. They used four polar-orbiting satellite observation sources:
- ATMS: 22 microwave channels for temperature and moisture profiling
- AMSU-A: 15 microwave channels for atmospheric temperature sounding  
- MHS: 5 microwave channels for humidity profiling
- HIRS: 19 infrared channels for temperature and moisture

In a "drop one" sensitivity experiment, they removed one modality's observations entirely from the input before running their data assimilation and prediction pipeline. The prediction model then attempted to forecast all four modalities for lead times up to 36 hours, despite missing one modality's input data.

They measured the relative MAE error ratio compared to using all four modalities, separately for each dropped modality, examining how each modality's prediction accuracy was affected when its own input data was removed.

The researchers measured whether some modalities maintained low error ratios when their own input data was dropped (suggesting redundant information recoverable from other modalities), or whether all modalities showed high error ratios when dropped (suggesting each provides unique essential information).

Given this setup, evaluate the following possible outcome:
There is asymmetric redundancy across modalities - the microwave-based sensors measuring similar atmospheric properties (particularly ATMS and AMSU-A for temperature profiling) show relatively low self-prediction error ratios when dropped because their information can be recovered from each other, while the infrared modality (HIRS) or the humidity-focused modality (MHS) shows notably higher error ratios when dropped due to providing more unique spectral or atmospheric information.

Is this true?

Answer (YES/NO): NO